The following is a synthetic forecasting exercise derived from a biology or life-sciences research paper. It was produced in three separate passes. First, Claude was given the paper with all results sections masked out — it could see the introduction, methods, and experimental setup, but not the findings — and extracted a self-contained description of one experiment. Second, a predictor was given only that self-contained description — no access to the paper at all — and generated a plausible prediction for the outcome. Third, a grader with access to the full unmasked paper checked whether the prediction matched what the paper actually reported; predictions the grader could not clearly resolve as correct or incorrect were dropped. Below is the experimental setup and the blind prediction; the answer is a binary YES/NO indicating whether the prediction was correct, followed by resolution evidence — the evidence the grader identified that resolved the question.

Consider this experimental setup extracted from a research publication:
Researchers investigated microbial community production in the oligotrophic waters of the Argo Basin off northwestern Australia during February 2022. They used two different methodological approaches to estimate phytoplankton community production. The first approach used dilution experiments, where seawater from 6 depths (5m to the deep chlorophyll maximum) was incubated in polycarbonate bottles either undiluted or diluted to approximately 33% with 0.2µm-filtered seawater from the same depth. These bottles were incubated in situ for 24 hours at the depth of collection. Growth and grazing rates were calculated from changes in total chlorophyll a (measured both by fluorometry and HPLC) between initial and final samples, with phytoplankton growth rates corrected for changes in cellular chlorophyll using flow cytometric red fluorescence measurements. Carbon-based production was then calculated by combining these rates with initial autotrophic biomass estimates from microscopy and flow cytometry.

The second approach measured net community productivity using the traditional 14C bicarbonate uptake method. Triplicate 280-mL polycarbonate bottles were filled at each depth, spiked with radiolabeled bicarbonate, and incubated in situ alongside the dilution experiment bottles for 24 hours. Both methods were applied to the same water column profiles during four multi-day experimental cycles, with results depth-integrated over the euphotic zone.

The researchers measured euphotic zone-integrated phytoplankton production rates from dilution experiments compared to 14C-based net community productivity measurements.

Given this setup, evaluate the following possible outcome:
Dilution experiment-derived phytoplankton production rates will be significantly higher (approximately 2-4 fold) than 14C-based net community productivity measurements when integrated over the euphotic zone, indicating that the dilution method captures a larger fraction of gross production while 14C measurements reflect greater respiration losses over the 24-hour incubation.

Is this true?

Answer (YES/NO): NO